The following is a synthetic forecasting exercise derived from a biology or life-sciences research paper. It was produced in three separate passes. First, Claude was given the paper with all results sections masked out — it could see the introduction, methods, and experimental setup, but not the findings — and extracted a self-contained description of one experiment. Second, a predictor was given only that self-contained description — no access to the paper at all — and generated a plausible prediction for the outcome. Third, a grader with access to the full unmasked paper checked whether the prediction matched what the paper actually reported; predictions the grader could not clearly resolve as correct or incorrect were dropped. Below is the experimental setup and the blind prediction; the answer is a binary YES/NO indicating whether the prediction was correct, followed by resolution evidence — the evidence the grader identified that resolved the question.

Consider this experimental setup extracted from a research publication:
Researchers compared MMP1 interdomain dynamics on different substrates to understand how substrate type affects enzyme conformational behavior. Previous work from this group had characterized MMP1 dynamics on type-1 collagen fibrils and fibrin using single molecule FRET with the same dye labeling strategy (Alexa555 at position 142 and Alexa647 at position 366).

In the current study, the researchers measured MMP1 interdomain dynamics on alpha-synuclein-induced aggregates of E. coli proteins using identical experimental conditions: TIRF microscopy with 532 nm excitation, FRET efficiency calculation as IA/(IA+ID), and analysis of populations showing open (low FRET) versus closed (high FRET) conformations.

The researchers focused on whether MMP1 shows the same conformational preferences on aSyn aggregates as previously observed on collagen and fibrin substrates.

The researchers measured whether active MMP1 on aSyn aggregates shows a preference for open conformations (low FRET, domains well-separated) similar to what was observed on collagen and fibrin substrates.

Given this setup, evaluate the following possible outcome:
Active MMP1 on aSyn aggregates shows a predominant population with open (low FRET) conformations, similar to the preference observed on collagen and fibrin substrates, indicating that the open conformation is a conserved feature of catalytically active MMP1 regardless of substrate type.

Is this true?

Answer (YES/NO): YES